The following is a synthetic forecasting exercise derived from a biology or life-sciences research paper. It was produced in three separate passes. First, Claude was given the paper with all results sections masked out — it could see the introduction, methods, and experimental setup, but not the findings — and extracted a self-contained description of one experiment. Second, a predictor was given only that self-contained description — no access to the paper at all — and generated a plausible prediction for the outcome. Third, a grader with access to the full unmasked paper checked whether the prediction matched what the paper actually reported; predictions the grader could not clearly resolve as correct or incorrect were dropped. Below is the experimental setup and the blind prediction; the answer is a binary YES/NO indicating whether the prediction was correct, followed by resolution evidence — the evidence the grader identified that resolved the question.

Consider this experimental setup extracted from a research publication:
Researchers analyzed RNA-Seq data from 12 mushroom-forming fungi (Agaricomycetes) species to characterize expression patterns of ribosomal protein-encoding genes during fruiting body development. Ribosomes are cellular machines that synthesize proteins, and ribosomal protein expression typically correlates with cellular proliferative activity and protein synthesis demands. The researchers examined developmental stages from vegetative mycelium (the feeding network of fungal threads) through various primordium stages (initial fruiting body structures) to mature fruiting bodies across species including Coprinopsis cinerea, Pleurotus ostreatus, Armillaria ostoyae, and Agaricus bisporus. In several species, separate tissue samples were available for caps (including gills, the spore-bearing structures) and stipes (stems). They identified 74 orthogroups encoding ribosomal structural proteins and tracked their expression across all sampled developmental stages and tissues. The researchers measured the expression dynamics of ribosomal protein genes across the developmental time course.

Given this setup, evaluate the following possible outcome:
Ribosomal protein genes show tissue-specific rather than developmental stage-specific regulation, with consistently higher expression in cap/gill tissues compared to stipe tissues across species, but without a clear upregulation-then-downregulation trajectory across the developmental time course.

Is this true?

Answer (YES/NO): NO